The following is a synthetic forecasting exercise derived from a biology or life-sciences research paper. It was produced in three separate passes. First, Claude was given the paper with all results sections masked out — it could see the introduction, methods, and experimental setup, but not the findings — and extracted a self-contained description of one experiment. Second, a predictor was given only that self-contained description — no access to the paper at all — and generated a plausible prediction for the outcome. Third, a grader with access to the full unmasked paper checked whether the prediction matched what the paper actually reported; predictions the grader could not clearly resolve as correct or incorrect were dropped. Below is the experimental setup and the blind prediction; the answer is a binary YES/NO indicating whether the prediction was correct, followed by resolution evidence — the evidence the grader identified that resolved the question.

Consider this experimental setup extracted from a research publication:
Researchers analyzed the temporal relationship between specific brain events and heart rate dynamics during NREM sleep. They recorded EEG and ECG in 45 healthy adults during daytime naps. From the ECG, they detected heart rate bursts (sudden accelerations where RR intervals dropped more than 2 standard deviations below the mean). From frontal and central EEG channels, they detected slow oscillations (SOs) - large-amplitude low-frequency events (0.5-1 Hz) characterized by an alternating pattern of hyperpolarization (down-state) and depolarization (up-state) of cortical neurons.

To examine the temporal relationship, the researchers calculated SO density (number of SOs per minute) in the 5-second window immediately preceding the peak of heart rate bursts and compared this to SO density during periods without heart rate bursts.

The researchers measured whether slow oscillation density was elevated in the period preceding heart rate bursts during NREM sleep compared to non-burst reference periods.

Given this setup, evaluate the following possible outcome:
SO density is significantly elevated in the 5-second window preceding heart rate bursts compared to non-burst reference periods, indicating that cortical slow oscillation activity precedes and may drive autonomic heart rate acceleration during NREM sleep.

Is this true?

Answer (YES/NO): YES